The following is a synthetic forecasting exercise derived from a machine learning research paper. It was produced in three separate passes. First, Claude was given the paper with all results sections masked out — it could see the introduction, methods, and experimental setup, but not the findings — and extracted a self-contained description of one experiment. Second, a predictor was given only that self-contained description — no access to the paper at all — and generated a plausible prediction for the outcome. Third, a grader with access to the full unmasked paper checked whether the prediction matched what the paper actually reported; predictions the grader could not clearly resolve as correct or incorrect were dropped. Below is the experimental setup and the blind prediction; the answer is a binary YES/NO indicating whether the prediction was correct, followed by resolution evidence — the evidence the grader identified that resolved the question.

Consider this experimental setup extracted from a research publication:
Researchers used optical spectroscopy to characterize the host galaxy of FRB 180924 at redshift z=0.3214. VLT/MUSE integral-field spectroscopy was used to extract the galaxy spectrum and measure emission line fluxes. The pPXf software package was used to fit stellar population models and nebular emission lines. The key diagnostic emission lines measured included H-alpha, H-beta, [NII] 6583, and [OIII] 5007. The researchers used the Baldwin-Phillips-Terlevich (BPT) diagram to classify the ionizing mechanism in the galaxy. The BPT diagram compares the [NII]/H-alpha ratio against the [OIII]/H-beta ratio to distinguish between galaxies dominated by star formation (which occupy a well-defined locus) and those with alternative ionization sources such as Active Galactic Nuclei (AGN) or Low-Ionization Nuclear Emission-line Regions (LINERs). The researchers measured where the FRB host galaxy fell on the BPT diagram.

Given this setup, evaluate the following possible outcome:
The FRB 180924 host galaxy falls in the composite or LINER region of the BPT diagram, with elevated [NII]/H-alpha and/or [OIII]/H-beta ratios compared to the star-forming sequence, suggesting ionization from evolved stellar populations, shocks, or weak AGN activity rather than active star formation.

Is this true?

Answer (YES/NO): YES